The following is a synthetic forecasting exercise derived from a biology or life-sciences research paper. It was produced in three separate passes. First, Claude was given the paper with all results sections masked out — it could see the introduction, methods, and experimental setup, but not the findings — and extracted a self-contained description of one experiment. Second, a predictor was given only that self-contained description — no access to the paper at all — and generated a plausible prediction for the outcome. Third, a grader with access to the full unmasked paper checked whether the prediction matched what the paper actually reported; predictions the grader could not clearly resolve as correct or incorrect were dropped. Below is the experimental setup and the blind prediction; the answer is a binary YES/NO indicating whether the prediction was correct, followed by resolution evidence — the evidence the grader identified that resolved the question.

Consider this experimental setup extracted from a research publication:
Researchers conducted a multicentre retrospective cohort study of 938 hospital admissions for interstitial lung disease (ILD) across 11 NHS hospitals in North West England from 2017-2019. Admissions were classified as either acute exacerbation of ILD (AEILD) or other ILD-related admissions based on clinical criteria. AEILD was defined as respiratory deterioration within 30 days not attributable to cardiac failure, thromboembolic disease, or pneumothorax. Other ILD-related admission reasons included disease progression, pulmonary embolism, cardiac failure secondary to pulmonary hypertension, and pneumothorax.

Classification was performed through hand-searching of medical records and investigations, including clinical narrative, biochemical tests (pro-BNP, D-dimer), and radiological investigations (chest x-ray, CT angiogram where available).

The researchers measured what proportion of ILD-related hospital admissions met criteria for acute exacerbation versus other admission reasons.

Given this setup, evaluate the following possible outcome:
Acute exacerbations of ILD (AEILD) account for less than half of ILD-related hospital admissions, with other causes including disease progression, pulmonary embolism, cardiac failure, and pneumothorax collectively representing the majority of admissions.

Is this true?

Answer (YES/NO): NO